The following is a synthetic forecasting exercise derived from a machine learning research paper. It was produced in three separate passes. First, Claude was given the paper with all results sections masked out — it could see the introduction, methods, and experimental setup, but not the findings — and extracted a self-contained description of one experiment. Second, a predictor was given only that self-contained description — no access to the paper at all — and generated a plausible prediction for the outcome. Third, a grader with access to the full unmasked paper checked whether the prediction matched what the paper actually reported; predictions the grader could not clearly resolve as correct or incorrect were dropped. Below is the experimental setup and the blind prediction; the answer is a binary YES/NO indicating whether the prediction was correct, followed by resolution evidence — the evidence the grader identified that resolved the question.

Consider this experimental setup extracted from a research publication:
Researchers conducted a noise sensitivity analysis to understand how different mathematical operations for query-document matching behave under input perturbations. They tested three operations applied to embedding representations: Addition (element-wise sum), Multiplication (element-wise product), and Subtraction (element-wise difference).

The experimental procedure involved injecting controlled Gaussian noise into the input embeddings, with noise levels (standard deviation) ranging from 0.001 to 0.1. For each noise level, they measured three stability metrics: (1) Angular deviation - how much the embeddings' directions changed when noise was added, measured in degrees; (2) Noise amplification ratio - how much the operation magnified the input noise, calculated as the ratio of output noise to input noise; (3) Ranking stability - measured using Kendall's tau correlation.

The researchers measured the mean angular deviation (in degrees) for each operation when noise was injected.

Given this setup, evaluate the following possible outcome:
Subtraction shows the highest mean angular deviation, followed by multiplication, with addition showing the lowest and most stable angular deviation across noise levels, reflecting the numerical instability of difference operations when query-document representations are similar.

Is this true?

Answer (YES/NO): NO